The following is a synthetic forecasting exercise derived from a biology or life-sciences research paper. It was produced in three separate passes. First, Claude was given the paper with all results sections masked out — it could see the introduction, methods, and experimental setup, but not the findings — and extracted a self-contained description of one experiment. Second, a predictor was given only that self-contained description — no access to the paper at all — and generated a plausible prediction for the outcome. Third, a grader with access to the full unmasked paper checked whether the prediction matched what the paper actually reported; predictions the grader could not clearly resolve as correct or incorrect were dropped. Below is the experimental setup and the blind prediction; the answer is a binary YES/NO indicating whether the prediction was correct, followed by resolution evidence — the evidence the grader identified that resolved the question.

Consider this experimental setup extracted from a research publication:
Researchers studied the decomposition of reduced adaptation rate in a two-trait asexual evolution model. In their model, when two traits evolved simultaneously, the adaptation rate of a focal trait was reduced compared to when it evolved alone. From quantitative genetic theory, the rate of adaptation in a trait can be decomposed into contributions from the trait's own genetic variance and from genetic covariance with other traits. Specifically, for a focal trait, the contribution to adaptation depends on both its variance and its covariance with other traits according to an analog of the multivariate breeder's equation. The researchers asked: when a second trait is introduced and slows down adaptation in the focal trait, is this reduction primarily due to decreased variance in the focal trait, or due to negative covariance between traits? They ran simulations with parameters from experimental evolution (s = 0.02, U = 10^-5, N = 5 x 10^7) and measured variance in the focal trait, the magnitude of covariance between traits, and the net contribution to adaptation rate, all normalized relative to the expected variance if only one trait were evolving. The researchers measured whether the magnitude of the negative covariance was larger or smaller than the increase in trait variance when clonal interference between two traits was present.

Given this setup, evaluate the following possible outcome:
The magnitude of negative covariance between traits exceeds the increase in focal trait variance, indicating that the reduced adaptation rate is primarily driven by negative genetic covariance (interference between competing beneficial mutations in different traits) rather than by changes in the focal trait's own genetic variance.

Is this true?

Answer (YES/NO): YES